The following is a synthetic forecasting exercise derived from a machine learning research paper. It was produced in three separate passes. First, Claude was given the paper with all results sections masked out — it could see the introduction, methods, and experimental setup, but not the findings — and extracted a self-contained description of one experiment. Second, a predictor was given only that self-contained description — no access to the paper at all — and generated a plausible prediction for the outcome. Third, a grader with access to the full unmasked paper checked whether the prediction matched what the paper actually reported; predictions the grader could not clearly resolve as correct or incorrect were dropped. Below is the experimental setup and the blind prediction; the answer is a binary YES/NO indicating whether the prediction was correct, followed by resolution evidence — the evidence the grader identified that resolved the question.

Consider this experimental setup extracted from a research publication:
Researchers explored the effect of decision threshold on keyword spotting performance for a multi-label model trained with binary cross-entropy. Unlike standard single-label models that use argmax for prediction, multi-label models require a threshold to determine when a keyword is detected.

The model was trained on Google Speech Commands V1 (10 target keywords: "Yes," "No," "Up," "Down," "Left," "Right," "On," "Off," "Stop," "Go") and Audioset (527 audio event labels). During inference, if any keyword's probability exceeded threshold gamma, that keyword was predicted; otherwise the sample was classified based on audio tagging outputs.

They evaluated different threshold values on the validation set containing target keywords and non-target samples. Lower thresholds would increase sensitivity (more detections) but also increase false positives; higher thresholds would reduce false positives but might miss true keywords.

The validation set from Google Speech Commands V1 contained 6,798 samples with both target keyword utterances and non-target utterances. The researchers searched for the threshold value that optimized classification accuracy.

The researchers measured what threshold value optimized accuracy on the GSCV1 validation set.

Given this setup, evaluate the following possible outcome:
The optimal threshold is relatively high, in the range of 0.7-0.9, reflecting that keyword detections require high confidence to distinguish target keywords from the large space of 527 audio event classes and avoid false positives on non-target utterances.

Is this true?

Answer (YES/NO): NO